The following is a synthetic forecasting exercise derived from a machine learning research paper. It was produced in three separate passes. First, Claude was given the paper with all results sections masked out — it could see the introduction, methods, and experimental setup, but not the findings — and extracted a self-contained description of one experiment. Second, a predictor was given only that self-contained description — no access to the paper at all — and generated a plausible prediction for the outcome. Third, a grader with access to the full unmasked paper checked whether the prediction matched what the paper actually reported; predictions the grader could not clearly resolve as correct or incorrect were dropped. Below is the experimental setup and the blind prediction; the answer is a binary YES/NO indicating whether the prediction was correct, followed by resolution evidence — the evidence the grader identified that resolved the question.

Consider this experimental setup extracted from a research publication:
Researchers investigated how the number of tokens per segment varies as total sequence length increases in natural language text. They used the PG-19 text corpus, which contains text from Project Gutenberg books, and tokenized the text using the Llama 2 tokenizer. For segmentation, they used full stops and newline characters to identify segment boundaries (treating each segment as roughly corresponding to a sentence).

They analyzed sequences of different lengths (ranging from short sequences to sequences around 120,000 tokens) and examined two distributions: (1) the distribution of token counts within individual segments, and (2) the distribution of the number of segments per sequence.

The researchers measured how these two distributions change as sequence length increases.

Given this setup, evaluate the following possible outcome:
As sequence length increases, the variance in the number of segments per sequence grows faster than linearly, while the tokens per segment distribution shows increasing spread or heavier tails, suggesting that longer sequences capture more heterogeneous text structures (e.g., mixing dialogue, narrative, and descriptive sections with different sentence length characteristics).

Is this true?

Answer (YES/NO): NO